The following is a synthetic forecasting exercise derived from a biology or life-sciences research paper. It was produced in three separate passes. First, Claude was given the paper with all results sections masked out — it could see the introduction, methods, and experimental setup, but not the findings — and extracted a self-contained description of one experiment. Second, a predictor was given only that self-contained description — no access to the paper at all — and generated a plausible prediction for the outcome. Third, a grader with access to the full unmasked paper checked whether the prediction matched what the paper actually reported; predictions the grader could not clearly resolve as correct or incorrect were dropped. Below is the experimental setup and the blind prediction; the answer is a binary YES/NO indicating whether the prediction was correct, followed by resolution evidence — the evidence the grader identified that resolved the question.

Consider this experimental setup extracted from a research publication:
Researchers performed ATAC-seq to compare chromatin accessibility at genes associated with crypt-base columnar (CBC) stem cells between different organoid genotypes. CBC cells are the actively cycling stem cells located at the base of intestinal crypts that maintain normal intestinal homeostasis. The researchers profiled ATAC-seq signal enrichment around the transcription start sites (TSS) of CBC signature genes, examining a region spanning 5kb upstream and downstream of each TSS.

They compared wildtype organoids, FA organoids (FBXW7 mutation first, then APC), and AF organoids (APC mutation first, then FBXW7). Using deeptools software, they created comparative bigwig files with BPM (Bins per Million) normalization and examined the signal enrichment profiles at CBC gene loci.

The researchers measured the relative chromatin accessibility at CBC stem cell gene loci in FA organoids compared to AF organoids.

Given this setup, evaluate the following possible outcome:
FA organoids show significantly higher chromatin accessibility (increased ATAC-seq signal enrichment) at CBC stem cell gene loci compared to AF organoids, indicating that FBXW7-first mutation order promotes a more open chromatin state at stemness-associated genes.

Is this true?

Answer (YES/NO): NO